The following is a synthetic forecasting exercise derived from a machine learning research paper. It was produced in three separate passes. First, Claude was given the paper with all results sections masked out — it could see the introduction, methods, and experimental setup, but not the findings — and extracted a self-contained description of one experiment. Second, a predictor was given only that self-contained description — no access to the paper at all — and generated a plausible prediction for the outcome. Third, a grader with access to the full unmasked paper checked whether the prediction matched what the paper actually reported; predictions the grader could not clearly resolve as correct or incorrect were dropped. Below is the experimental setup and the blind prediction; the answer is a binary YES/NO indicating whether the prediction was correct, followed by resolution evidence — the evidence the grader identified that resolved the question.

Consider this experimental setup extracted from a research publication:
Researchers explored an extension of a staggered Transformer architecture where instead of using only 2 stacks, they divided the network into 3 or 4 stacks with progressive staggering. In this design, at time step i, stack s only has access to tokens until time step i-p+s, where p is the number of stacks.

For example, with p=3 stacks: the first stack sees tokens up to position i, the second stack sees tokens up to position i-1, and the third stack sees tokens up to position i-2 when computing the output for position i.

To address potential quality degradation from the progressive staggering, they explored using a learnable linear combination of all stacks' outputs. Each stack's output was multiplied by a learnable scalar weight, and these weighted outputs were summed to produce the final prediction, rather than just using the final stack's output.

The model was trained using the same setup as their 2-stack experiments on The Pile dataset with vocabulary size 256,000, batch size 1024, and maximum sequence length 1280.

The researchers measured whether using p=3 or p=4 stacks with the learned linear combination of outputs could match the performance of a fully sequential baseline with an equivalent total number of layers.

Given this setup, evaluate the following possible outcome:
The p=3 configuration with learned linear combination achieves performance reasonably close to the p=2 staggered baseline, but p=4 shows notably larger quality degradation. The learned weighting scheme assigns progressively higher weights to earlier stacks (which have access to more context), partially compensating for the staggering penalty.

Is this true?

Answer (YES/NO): NO